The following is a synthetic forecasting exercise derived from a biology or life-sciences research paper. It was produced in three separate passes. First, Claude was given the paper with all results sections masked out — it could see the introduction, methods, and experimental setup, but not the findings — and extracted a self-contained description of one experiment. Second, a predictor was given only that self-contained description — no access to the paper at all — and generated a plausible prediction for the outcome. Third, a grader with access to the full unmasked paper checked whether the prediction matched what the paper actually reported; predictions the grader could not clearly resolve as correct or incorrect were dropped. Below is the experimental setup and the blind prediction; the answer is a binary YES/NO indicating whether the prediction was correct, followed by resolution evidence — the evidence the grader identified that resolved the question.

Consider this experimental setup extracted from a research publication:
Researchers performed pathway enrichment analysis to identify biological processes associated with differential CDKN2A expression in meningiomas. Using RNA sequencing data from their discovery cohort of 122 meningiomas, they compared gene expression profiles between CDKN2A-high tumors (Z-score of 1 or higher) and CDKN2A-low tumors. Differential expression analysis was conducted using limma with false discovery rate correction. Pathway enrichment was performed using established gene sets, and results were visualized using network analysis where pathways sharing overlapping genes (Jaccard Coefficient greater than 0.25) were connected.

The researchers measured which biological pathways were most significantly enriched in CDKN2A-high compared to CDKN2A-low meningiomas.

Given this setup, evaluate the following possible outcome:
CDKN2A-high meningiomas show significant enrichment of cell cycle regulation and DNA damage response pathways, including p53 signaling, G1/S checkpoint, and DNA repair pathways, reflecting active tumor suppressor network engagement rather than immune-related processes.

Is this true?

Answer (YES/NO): NO